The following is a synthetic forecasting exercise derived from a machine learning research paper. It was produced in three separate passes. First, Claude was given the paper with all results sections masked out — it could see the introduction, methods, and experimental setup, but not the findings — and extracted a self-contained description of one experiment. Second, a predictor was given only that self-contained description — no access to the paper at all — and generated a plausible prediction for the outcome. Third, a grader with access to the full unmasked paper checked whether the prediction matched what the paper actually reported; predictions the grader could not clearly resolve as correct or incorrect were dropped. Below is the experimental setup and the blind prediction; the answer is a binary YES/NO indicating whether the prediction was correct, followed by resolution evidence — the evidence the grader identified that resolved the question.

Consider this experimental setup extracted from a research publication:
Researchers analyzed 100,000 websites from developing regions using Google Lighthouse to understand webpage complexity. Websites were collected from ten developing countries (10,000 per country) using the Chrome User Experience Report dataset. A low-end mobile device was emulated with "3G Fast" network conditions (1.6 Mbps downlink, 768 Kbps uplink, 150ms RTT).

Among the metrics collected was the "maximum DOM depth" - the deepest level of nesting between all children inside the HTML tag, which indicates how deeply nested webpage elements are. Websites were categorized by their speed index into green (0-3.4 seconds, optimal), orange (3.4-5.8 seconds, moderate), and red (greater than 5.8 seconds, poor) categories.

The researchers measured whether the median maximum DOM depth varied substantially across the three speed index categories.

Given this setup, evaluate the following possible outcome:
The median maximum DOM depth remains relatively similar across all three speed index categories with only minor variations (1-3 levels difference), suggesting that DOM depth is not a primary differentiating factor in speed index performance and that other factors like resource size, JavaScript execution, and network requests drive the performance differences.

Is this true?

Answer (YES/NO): YES